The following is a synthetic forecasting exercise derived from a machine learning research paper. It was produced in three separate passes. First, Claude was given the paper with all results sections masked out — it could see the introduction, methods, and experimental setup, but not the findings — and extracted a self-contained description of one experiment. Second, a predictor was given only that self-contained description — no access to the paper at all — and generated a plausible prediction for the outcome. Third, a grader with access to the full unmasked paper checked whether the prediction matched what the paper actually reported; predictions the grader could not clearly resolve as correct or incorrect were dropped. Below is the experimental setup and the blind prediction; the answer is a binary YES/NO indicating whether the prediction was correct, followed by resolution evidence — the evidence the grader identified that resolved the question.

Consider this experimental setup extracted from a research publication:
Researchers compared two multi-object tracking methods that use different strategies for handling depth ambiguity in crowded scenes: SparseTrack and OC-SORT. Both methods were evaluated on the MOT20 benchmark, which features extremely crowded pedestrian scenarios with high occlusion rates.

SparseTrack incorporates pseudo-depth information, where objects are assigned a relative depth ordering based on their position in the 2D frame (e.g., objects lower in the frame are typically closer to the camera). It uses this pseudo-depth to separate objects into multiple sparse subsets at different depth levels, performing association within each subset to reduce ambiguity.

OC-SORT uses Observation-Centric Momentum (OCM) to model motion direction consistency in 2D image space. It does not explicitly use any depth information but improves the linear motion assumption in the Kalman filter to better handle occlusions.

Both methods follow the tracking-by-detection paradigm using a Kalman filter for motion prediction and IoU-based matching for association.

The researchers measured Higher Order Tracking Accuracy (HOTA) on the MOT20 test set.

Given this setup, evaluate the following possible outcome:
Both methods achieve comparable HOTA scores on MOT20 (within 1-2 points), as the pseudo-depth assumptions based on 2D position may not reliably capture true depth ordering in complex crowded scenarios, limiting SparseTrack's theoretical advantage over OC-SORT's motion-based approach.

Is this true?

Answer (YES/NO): YES